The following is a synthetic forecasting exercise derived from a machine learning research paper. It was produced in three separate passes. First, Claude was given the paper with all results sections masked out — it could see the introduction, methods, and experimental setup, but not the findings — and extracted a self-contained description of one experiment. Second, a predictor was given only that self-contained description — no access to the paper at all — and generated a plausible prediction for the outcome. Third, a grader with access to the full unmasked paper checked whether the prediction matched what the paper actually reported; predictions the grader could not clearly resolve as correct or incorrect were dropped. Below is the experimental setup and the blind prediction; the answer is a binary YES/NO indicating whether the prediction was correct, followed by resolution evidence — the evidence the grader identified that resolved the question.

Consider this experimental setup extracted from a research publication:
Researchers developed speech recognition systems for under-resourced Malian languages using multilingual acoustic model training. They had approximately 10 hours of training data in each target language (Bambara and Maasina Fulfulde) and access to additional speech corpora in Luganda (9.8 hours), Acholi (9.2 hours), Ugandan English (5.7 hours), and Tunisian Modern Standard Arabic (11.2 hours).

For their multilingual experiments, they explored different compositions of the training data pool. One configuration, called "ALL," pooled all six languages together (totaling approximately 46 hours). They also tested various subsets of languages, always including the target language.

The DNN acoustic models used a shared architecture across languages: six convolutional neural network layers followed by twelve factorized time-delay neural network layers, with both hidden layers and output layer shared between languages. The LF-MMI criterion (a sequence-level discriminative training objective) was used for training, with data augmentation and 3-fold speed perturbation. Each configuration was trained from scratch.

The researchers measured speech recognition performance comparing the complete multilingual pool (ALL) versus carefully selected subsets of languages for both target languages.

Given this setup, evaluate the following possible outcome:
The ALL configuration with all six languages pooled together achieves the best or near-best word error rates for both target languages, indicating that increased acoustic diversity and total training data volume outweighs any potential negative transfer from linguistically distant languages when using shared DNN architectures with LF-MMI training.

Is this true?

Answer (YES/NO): NO